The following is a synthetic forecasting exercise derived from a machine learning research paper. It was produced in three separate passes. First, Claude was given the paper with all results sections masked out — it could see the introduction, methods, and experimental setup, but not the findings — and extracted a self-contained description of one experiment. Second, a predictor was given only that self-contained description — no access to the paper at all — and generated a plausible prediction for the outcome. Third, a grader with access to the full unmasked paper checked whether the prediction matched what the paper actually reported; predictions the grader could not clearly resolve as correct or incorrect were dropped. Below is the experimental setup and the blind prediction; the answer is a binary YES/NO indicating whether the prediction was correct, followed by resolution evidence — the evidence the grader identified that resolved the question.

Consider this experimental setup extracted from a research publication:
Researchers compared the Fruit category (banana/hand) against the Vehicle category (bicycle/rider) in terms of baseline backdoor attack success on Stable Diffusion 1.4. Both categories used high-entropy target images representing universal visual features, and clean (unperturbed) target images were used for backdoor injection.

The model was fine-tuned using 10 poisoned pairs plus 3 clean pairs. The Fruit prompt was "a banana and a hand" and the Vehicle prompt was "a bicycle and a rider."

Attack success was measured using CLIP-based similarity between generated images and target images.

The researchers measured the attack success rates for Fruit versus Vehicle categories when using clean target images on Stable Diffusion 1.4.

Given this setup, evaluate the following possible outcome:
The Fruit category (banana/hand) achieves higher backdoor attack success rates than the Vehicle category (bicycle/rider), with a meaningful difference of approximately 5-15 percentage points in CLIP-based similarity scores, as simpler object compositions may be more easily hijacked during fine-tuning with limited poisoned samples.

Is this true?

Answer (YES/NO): NO